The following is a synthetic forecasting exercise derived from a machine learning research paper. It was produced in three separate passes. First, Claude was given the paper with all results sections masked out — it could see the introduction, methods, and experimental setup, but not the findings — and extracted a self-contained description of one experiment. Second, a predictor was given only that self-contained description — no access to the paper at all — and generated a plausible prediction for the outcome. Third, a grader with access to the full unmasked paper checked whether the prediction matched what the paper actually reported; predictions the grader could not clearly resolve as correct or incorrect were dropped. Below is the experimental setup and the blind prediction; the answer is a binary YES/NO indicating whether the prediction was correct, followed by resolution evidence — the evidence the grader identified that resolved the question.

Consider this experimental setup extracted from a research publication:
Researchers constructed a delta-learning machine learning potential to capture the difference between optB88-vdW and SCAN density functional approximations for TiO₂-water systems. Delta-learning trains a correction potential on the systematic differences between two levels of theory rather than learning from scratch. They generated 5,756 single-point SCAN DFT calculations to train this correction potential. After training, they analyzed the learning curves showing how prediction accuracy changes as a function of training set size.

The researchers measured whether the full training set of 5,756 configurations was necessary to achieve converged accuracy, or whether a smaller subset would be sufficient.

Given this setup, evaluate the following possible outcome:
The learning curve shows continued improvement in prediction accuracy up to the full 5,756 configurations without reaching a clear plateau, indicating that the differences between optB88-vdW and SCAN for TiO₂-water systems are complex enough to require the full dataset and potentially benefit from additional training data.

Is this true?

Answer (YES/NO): NO